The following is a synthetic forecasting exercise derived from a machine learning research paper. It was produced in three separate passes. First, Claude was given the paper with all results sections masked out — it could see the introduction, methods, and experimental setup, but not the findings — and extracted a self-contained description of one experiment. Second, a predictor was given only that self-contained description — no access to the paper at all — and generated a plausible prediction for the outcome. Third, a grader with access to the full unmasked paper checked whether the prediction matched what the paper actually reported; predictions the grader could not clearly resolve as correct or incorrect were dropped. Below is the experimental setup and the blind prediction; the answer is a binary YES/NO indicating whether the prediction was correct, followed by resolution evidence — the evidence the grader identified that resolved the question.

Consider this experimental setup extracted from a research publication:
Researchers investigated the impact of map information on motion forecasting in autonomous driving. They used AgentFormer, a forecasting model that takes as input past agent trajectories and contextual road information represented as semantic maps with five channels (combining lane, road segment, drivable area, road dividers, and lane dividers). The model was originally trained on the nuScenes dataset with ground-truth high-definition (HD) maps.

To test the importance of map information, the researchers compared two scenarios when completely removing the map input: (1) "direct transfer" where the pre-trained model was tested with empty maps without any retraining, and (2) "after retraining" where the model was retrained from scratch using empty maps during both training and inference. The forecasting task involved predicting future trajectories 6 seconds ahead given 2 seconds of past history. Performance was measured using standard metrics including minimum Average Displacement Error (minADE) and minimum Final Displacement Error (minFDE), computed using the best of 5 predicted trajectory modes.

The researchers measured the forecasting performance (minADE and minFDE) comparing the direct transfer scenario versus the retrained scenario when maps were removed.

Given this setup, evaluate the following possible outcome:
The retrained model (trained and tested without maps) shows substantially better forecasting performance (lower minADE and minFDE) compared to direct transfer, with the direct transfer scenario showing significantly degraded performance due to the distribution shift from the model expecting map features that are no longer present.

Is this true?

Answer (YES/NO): YES